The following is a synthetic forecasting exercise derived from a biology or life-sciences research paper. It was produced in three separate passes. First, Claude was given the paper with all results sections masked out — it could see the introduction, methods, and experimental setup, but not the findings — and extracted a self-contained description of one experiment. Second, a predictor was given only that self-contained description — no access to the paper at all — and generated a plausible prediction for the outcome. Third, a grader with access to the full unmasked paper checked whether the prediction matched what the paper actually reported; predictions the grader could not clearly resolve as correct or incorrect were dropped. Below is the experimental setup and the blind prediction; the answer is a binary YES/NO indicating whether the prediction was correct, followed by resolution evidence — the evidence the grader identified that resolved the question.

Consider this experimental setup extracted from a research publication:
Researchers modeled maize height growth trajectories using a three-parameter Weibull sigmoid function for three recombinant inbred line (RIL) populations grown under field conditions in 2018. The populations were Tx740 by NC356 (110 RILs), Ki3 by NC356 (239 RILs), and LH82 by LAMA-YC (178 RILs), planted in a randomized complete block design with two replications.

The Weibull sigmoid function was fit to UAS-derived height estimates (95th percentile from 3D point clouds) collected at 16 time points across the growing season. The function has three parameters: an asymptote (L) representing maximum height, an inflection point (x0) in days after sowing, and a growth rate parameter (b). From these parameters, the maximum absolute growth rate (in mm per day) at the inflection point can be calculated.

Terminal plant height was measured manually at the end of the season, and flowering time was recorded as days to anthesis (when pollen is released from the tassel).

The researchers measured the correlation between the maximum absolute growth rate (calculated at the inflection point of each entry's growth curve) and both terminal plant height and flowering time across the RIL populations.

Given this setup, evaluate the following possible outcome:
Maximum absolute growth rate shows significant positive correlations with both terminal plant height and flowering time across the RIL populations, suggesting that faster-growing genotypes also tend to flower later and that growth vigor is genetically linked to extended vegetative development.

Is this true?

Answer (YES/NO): NO